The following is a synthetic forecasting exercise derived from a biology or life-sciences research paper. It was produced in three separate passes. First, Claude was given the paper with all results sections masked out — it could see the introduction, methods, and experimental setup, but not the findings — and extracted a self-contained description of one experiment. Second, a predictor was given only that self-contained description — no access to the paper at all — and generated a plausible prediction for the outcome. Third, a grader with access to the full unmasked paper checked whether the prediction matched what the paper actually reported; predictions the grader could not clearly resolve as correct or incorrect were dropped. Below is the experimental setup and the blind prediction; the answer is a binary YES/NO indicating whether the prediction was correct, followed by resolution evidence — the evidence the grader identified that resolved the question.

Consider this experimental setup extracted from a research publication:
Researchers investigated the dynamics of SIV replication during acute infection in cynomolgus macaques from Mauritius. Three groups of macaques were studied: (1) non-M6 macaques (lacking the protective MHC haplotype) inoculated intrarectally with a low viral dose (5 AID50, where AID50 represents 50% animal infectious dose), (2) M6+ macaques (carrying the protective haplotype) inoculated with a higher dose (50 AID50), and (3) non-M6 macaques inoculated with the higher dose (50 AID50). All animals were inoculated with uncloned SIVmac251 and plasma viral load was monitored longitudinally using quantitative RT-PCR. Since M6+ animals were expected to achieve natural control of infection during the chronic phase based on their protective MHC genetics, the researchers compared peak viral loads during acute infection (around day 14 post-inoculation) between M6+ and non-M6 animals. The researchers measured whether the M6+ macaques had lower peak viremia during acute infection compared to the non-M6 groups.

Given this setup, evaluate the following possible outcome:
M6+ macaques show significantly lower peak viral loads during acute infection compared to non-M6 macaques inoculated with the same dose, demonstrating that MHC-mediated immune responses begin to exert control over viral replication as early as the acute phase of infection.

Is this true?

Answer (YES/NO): NO